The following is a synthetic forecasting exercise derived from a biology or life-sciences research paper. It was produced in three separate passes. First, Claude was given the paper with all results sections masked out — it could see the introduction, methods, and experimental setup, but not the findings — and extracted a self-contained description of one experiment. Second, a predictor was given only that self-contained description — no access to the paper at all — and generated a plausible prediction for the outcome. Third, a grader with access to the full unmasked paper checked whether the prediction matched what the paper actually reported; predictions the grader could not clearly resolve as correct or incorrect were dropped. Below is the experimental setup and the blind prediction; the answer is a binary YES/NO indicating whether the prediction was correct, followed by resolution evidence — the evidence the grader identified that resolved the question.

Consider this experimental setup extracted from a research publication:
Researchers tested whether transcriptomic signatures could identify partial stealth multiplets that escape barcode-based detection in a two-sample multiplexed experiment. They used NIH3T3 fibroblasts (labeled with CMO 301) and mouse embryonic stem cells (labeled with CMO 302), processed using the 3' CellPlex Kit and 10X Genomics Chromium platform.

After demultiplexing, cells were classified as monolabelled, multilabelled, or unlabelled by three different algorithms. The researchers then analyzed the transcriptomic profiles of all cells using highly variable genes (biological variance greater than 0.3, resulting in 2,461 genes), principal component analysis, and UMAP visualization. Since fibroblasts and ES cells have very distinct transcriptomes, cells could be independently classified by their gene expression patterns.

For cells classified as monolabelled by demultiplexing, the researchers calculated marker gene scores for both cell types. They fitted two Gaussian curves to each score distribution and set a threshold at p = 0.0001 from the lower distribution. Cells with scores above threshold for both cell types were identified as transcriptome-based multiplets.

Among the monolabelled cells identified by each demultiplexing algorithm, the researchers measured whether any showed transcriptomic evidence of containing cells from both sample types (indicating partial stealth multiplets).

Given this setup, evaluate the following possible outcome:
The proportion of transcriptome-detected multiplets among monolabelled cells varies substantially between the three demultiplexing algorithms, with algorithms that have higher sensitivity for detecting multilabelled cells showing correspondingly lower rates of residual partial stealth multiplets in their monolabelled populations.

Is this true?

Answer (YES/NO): NO